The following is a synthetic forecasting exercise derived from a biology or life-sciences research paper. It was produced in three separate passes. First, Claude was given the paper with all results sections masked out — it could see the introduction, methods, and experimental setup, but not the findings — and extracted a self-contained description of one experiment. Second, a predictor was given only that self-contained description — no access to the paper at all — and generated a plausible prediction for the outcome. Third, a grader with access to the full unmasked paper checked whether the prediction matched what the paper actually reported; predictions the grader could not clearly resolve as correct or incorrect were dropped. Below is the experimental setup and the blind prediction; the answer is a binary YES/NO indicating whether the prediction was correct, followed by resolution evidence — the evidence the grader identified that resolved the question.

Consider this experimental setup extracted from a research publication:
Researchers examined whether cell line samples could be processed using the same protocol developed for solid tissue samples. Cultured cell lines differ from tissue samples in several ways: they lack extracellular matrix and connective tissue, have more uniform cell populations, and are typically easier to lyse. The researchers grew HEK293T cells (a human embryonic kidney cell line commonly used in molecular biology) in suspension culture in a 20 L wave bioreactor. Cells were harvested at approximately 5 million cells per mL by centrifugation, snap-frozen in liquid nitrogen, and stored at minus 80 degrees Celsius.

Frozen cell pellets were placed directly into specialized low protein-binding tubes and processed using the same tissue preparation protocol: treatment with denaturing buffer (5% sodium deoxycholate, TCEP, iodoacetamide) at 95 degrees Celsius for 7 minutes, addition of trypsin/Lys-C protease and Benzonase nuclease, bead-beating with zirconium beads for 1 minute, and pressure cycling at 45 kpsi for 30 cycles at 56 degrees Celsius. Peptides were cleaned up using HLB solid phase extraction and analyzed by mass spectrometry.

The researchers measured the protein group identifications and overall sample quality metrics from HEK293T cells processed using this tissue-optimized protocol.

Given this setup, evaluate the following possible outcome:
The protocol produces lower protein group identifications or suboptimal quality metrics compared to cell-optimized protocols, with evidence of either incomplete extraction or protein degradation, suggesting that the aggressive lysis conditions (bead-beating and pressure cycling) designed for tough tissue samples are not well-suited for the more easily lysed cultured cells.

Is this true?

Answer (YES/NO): NO